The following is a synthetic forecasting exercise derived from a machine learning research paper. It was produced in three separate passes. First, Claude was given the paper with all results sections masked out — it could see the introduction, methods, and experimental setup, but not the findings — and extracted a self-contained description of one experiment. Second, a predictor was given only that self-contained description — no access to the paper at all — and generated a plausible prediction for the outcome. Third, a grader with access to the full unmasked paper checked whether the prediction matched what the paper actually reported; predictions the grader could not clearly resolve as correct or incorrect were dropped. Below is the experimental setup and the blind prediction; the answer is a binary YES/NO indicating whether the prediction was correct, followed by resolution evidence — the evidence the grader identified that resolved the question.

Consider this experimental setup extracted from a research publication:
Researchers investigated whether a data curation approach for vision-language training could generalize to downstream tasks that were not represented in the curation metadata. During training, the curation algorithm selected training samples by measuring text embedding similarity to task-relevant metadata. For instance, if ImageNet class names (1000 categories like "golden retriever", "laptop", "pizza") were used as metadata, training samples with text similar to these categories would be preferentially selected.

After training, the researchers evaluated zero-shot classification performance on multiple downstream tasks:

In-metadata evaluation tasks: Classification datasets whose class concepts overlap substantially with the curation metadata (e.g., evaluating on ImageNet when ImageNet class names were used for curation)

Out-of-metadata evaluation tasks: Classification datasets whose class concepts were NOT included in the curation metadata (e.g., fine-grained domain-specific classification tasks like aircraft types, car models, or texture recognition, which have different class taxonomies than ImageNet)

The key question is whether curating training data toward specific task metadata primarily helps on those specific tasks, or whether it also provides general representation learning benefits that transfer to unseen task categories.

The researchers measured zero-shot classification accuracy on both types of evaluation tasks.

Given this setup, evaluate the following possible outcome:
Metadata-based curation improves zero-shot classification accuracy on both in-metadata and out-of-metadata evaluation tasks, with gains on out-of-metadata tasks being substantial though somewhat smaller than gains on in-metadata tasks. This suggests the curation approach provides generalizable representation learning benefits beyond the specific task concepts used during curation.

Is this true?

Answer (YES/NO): NO